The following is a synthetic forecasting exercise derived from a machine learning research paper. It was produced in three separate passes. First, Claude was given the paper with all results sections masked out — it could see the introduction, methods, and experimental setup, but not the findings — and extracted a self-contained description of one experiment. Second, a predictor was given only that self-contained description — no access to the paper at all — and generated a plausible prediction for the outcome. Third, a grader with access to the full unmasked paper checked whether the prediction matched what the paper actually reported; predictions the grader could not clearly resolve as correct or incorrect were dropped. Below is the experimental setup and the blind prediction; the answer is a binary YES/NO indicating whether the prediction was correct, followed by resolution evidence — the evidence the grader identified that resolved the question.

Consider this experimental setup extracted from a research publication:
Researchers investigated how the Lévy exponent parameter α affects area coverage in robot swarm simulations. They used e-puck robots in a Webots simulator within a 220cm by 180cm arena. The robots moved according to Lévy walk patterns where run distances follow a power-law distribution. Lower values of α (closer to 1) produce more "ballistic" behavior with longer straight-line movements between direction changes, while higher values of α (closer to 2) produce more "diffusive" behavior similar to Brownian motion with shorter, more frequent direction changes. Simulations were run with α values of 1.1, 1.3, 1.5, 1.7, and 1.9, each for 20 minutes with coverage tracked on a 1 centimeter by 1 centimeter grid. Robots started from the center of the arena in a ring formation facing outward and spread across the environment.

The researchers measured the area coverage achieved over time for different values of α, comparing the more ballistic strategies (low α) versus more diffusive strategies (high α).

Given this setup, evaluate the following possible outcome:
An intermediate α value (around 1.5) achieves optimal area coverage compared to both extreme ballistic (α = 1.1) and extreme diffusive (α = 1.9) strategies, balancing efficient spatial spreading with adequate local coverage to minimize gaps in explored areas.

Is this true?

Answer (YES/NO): NO